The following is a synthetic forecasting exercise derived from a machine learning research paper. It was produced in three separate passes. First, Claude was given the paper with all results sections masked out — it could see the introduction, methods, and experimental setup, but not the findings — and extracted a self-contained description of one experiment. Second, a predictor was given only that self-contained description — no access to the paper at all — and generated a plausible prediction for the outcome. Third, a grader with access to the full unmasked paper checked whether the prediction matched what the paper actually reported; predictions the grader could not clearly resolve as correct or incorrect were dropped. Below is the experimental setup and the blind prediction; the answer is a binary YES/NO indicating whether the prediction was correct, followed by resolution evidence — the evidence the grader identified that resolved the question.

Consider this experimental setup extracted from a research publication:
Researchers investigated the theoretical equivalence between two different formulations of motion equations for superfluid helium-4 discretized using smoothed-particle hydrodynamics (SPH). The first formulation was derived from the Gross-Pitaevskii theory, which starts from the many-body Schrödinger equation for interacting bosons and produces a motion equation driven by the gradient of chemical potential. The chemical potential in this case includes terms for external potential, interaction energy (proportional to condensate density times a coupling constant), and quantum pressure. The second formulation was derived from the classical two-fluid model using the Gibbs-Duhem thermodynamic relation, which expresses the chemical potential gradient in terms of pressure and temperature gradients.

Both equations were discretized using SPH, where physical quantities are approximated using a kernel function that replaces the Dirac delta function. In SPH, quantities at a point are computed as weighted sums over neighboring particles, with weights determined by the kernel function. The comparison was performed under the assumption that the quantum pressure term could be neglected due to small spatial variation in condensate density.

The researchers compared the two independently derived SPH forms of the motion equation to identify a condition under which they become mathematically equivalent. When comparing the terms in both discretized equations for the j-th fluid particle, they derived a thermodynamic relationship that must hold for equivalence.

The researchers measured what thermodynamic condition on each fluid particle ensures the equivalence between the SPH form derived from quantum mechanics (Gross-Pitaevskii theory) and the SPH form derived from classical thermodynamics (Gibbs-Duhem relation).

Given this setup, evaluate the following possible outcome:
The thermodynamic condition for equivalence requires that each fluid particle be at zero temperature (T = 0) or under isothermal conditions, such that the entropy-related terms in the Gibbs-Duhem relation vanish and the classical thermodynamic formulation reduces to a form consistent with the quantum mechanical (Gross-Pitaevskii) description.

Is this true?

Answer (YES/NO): NO